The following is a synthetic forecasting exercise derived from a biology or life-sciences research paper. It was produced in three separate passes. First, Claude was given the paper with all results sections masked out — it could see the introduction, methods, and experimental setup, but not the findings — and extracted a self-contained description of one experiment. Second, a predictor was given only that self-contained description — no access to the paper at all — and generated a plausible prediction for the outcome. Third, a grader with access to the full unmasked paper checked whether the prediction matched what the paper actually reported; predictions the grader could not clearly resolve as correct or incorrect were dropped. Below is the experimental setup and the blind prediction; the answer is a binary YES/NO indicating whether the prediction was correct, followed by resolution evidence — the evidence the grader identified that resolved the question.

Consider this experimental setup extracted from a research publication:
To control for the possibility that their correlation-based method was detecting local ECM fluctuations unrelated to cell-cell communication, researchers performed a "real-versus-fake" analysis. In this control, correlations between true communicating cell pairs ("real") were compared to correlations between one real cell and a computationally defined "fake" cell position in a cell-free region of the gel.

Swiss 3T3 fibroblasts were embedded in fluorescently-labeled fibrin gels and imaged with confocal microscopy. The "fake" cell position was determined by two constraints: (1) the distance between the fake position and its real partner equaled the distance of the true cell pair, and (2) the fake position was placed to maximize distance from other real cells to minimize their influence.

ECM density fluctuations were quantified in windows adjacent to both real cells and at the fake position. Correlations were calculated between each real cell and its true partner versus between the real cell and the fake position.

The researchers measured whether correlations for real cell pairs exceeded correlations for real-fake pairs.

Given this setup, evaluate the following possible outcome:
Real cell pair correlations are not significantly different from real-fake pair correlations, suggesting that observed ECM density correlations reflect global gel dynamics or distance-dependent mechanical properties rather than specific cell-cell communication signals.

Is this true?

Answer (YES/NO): NO